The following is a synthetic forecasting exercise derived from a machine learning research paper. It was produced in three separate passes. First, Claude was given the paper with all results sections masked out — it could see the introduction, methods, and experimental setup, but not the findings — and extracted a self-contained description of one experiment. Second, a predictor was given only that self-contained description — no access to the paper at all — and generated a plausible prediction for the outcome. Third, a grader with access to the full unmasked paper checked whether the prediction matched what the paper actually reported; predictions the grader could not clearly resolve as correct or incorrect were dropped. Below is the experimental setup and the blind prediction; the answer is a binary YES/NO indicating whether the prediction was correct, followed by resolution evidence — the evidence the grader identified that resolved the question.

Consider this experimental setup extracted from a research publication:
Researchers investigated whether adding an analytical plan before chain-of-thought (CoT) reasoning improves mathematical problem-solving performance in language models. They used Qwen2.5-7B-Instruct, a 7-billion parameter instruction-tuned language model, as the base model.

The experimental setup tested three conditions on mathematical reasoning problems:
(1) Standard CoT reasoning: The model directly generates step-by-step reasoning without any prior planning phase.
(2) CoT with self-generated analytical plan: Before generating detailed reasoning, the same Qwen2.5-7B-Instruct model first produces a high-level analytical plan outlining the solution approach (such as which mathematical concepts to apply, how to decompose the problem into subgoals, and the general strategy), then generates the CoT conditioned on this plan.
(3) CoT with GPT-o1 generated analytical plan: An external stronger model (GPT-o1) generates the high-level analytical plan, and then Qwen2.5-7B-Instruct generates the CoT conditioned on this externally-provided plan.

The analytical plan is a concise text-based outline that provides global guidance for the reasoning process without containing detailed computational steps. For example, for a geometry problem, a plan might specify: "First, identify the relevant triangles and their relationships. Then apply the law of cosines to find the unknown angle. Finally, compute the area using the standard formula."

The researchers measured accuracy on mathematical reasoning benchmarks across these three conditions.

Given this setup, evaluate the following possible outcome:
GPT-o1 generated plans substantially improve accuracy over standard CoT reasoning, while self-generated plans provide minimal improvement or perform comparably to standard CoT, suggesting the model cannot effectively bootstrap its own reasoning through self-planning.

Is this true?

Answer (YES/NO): NO